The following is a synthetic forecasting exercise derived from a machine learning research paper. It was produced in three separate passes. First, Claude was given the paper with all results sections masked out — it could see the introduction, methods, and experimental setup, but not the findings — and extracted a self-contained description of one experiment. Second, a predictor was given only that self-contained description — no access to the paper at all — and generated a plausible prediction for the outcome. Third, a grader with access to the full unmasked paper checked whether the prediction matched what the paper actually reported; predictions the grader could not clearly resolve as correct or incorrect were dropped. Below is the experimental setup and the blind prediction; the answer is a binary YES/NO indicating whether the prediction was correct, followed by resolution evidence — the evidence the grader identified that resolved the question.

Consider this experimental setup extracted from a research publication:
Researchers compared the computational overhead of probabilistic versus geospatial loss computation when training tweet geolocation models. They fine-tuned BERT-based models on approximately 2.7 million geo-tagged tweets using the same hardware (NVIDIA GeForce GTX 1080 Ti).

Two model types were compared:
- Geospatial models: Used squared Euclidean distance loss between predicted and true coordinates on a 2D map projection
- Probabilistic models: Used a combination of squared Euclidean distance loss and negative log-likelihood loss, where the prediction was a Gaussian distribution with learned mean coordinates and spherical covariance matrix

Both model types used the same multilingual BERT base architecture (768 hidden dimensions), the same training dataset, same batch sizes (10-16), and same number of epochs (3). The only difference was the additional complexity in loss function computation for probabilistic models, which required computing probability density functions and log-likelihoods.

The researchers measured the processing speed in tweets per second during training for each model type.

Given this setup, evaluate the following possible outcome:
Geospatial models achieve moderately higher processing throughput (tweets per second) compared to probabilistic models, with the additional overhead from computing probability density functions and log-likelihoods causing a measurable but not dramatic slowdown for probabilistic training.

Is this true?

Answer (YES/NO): YES